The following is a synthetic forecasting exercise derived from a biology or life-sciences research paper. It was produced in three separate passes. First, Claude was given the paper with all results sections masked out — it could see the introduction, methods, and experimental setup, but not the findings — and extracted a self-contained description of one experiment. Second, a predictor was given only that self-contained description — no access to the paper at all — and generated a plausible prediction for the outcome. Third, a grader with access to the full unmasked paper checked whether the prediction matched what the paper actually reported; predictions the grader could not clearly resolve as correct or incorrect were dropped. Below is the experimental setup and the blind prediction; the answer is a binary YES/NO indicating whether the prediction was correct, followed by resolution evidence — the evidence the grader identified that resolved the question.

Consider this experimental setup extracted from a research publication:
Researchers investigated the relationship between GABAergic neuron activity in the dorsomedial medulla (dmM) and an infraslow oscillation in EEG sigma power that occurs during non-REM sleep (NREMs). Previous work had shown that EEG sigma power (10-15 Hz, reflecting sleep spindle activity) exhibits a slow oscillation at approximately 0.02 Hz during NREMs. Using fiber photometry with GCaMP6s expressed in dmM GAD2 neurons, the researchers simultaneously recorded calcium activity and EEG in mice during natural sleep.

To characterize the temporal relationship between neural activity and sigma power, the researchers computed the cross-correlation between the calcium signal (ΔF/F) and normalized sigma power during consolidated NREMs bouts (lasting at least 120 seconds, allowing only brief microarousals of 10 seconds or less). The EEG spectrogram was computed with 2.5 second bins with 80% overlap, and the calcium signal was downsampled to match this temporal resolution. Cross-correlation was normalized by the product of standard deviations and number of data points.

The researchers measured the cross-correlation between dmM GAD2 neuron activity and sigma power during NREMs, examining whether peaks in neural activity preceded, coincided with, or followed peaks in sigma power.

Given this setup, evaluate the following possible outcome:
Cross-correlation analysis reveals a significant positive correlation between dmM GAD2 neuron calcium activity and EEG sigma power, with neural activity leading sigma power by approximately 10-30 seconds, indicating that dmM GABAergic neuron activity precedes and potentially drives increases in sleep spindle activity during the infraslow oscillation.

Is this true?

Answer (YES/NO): NO